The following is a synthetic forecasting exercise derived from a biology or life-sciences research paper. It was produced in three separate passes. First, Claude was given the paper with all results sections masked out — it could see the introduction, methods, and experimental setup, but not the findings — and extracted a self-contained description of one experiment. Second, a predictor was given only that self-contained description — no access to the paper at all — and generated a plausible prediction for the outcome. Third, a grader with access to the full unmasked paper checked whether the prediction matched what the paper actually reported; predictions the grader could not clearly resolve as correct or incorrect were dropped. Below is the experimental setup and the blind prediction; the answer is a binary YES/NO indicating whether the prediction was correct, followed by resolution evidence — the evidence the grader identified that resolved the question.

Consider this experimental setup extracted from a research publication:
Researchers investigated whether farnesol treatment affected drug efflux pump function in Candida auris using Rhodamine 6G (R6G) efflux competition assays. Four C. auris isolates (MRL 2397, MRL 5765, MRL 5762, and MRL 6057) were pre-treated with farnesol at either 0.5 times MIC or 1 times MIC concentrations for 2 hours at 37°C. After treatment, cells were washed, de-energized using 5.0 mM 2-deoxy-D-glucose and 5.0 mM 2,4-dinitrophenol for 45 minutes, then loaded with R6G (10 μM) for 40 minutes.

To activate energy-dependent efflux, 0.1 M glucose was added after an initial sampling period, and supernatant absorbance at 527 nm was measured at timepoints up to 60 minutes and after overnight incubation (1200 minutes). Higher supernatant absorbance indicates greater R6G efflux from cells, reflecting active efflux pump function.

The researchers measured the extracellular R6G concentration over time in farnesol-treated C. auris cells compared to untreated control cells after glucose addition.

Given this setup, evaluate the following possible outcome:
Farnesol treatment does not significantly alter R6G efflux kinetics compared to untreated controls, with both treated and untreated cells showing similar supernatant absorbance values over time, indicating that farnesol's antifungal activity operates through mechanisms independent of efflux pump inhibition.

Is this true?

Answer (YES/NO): NO